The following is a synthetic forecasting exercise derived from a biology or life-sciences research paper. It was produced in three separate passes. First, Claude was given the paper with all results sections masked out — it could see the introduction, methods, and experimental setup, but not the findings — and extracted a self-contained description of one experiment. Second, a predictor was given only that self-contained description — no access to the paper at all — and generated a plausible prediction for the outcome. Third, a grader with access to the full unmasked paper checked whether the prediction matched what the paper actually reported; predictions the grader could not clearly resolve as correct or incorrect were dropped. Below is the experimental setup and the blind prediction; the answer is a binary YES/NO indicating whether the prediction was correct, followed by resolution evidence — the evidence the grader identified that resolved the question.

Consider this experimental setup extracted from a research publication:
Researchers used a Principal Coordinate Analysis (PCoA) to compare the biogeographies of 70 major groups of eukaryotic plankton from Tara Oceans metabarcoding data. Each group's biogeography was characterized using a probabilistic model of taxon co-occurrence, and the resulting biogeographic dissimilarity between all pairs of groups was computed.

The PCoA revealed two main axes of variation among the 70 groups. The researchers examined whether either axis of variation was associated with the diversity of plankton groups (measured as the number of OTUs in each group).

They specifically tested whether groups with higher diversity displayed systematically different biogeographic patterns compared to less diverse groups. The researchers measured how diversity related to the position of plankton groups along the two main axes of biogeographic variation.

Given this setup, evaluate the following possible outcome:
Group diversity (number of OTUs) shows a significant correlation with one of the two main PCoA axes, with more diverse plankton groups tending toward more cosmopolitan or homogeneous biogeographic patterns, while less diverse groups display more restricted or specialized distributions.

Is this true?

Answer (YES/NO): NO